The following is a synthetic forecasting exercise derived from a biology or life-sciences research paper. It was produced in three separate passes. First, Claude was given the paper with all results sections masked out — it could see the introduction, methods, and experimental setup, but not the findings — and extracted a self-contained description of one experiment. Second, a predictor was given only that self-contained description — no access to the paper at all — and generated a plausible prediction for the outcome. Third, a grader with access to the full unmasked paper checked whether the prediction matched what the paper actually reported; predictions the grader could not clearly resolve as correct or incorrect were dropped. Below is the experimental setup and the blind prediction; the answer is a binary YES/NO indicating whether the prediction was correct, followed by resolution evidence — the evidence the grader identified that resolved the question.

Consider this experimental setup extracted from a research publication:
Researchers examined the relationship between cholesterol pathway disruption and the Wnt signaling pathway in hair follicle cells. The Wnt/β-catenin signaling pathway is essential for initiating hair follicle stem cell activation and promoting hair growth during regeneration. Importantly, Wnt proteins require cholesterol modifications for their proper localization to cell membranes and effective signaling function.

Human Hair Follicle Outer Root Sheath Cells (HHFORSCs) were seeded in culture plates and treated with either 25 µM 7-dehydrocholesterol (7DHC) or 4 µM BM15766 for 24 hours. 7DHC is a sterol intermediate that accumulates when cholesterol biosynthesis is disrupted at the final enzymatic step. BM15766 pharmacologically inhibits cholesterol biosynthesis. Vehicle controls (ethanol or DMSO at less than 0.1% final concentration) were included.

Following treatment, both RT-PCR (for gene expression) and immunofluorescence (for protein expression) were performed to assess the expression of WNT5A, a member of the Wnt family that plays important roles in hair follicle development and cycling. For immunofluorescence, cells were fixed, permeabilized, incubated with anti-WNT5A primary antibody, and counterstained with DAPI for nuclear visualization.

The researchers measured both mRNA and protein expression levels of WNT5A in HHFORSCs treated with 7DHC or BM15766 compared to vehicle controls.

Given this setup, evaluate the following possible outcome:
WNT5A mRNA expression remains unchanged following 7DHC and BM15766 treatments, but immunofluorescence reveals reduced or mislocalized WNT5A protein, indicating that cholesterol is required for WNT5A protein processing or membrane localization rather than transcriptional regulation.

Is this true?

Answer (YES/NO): NO